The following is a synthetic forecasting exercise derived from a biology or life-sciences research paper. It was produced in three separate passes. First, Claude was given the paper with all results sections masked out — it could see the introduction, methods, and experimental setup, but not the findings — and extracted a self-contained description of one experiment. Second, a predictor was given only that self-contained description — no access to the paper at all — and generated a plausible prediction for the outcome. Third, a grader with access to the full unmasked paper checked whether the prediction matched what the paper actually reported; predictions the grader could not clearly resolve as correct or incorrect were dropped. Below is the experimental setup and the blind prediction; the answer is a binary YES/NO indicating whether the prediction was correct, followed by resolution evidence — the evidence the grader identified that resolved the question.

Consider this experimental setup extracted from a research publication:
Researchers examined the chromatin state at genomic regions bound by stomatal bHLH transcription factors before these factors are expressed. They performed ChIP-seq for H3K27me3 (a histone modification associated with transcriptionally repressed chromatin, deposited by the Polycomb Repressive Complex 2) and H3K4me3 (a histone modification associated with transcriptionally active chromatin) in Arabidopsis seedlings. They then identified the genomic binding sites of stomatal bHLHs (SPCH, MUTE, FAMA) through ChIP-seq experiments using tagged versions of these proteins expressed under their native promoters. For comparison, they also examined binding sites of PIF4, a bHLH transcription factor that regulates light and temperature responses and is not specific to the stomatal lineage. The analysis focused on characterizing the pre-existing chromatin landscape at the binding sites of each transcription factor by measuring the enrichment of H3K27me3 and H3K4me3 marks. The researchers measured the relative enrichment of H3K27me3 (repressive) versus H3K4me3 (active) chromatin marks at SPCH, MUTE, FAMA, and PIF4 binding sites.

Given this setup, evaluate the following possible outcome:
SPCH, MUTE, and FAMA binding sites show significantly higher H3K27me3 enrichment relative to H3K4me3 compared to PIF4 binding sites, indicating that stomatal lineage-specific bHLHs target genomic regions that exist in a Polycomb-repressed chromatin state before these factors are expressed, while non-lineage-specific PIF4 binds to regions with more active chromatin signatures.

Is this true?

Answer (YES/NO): NO